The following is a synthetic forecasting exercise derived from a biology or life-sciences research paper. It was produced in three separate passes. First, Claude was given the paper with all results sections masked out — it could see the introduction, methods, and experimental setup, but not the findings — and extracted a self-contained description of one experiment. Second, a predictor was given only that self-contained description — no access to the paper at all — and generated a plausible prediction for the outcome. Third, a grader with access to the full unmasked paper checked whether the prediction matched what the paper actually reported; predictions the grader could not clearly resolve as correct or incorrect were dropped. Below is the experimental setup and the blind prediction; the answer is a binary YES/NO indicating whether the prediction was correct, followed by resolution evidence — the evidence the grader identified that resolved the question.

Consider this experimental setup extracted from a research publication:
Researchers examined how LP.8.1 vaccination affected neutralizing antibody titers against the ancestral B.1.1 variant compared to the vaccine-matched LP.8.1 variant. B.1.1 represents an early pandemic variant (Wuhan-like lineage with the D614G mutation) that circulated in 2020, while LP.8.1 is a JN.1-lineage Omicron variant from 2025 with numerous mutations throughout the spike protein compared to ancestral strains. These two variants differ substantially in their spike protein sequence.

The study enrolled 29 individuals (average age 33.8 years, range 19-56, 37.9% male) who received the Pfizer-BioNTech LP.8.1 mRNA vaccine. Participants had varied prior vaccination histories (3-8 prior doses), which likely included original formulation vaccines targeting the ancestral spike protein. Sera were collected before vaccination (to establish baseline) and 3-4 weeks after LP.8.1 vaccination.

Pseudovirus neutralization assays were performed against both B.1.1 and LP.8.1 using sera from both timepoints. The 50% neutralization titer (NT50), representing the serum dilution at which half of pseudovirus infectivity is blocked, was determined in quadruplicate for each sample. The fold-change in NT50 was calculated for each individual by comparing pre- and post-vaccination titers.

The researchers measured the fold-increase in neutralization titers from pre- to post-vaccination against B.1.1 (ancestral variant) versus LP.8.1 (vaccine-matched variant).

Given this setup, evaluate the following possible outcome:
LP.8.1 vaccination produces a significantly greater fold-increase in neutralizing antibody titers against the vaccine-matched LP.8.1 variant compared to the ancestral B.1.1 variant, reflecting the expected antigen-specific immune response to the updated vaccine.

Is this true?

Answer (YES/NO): YES